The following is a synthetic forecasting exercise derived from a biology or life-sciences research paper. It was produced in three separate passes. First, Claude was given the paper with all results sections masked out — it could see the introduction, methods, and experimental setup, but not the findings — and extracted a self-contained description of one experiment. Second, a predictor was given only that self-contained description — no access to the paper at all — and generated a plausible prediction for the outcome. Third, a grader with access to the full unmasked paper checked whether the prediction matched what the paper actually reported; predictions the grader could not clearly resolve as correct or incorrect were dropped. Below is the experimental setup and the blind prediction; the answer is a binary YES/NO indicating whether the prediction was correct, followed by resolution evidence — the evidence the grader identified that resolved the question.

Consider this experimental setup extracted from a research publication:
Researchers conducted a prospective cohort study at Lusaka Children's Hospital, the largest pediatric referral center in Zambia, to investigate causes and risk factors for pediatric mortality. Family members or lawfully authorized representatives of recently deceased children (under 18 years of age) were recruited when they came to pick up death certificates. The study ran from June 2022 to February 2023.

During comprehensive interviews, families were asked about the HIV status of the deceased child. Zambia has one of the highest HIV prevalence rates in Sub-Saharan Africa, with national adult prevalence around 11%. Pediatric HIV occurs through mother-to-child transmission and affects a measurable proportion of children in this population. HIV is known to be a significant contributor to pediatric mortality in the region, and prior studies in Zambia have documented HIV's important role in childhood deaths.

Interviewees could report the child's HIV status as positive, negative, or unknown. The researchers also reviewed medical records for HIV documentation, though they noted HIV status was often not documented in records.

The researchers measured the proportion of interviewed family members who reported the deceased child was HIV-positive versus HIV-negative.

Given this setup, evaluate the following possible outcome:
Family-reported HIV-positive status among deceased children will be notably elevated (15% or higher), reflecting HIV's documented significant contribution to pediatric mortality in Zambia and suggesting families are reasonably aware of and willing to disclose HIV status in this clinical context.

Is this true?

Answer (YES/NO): NO